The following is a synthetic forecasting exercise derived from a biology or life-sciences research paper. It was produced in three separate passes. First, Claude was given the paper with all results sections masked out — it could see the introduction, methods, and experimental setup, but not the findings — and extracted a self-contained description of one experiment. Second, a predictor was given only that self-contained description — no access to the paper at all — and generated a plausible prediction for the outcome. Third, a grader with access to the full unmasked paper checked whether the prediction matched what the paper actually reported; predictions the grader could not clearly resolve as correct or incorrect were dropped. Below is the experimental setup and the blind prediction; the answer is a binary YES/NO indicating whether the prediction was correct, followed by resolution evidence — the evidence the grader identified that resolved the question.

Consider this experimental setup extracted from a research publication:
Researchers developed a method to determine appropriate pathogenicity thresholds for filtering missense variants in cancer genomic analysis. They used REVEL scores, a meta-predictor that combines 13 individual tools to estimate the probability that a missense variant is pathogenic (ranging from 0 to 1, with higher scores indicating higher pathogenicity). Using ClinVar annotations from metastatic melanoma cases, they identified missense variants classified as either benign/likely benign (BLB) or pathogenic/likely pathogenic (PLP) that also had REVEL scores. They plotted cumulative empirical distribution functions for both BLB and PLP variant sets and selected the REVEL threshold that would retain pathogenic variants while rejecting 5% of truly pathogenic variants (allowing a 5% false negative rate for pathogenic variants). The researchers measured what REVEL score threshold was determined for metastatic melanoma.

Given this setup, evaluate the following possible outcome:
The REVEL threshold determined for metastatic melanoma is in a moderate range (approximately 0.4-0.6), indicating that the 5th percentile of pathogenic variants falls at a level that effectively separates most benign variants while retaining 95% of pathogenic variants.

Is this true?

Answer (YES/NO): NO